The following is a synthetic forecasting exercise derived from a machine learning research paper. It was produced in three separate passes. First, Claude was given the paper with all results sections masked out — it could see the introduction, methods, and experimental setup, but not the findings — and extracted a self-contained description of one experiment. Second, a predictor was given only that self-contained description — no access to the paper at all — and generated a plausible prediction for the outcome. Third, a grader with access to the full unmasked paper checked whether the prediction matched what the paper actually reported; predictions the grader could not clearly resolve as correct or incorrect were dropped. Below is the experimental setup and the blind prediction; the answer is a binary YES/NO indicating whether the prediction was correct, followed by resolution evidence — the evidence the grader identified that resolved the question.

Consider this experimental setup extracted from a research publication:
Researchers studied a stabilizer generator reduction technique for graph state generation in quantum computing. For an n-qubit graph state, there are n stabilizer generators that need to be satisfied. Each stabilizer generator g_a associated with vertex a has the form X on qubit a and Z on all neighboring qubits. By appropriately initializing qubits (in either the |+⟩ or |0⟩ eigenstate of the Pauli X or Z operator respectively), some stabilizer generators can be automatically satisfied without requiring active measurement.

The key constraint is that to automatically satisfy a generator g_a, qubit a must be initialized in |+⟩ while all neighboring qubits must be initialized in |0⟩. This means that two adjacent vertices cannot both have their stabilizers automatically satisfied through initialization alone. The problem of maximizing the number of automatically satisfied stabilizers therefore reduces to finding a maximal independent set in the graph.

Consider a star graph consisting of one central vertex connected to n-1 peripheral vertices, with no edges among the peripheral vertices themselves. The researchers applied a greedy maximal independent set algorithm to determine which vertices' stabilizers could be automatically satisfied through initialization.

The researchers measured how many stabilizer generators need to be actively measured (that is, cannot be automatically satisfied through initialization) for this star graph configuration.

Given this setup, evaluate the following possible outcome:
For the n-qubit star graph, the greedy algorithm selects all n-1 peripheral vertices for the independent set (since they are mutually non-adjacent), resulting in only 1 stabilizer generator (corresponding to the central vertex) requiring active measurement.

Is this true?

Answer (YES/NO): YES